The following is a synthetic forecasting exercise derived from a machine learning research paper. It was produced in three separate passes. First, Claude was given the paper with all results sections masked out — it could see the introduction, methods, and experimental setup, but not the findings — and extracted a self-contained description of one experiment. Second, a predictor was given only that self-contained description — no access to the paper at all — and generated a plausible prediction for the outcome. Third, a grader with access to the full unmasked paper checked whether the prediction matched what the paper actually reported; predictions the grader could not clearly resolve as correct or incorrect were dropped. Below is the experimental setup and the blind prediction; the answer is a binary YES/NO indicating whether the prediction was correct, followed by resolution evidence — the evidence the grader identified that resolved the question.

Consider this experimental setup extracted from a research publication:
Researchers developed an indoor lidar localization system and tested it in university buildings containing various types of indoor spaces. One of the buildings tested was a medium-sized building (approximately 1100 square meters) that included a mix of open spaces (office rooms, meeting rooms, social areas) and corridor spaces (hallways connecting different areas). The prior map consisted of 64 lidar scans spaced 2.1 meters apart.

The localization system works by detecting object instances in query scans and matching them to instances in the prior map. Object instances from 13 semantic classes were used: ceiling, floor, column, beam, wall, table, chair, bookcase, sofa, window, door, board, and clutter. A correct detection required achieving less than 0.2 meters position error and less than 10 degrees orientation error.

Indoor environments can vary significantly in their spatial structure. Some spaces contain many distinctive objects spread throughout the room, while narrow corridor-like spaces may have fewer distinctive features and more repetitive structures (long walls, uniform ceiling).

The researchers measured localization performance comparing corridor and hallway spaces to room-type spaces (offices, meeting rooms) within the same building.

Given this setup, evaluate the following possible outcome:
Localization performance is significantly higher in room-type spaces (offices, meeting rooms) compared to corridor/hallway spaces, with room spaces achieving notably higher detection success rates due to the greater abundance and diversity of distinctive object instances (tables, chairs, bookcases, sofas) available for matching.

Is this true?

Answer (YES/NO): YES